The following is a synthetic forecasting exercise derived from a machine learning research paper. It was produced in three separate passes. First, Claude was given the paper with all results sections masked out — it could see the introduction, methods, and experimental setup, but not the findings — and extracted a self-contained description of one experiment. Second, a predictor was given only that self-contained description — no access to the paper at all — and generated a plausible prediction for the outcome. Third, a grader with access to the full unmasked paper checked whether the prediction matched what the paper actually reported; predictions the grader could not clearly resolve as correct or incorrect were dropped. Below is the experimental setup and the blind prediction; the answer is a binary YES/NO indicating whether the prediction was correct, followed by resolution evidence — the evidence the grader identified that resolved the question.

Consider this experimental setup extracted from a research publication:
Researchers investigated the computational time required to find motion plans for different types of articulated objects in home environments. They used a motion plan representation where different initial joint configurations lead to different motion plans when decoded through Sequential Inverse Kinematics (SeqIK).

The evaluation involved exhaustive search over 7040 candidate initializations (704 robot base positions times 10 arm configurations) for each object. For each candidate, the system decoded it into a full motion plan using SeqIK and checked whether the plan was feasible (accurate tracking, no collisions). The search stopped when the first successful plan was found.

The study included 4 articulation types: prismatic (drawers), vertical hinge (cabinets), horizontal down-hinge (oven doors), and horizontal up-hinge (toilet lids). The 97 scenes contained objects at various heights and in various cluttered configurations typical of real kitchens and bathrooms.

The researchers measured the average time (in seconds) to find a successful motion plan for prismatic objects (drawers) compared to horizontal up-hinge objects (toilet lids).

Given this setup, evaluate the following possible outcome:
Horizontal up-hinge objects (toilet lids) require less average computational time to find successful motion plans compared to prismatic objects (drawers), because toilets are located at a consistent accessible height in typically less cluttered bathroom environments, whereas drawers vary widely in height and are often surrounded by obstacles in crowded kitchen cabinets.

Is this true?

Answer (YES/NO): NO